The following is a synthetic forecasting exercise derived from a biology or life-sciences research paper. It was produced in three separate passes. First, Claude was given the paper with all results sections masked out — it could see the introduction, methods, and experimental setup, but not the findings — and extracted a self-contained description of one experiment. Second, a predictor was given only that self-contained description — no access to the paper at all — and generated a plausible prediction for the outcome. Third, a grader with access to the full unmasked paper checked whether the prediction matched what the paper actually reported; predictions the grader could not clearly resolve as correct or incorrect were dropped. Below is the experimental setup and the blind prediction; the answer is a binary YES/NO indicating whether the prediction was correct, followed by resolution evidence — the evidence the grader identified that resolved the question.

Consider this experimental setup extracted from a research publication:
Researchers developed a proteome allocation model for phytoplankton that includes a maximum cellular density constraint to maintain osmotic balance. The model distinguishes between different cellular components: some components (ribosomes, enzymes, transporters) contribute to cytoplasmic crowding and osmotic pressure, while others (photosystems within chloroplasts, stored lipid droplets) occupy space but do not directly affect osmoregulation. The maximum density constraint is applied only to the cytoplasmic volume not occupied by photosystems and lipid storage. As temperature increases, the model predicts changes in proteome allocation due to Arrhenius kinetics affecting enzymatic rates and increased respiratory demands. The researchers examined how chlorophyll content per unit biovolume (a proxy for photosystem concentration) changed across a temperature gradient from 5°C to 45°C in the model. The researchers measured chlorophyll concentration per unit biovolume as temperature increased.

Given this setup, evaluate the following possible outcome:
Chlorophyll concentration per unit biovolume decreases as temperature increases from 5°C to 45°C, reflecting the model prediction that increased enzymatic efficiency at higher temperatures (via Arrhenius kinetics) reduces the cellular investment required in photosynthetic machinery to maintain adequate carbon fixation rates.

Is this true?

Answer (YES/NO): NO